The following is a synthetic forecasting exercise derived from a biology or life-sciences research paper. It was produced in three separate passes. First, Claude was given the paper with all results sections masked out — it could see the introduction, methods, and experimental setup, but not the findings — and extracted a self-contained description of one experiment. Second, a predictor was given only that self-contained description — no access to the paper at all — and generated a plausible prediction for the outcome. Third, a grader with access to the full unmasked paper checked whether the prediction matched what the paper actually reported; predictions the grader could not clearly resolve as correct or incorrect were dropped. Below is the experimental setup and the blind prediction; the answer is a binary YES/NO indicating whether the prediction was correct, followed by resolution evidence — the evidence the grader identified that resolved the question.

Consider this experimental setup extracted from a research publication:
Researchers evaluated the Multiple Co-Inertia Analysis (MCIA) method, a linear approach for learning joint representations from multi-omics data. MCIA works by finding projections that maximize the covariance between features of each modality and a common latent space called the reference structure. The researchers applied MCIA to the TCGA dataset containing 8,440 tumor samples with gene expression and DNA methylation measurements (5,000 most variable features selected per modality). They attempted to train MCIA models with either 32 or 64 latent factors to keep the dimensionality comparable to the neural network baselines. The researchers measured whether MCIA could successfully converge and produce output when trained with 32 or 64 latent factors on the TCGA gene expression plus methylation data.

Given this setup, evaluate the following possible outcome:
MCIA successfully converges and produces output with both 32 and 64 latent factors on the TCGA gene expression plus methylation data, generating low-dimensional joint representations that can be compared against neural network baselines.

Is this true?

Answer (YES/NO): NO